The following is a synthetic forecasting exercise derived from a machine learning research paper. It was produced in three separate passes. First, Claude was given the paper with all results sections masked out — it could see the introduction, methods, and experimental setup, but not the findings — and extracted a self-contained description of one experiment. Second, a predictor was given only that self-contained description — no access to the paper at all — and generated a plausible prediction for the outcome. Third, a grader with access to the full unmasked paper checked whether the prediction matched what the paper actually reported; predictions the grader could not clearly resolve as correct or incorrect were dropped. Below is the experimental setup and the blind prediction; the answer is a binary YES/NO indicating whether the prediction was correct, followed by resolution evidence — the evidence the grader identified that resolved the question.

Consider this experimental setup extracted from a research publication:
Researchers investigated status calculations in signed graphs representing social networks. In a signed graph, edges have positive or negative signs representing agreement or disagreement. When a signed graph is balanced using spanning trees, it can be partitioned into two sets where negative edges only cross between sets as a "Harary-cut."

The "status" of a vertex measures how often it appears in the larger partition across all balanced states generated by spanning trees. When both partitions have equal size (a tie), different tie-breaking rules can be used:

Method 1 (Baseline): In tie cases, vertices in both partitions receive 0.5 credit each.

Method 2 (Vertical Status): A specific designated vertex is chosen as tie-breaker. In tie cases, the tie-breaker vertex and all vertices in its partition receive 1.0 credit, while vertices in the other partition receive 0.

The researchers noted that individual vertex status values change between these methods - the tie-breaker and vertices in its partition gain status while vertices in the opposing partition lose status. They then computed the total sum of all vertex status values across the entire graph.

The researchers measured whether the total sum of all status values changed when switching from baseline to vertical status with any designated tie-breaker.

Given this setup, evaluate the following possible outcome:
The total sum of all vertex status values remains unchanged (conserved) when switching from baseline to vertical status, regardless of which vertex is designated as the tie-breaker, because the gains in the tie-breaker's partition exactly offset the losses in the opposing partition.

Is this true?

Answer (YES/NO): YES